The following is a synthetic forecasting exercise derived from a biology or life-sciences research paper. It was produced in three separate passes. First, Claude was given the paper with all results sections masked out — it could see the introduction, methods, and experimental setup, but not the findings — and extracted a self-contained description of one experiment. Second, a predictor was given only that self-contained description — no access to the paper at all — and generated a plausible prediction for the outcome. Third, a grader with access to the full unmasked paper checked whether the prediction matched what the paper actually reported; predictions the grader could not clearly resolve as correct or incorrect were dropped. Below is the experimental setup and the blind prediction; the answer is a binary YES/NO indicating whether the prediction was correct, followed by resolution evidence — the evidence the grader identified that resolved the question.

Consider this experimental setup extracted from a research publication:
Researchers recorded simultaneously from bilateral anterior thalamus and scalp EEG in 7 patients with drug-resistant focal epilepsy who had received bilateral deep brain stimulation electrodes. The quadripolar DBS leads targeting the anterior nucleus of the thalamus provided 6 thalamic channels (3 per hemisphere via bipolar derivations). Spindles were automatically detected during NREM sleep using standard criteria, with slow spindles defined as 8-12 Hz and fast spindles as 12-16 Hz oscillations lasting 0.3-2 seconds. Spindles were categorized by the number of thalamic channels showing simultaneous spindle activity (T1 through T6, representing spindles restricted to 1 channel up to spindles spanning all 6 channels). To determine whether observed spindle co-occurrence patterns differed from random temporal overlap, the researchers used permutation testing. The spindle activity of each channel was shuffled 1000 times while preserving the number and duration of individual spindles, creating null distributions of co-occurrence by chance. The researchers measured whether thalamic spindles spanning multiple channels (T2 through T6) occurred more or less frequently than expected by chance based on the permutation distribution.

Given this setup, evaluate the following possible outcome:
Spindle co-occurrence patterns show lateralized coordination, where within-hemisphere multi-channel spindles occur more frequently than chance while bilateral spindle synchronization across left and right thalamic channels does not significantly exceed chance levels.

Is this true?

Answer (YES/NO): NO